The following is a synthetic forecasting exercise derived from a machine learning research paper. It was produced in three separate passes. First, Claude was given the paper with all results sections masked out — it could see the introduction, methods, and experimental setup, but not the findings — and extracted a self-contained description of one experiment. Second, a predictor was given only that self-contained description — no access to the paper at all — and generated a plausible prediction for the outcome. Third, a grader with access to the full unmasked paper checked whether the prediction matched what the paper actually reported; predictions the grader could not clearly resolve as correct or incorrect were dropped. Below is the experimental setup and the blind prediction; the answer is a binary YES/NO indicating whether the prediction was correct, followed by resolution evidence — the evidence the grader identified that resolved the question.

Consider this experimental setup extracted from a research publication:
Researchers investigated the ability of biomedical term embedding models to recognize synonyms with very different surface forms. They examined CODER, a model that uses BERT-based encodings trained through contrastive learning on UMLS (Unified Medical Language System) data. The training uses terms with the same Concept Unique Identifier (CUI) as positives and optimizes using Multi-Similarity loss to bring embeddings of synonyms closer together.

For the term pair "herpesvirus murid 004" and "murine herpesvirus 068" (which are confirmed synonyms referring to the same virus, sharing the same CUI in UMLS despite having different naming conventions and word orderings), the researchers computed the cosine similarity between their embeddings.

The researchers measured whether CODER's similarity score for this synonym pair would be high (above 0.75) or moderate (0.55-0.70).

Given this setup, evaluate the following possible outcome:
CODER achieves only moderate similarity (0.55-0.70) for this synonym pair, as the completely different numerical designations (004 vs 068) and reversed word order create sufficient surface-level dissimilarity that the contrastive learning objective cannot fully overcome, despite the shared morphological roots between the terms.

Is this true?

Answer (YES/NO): YES